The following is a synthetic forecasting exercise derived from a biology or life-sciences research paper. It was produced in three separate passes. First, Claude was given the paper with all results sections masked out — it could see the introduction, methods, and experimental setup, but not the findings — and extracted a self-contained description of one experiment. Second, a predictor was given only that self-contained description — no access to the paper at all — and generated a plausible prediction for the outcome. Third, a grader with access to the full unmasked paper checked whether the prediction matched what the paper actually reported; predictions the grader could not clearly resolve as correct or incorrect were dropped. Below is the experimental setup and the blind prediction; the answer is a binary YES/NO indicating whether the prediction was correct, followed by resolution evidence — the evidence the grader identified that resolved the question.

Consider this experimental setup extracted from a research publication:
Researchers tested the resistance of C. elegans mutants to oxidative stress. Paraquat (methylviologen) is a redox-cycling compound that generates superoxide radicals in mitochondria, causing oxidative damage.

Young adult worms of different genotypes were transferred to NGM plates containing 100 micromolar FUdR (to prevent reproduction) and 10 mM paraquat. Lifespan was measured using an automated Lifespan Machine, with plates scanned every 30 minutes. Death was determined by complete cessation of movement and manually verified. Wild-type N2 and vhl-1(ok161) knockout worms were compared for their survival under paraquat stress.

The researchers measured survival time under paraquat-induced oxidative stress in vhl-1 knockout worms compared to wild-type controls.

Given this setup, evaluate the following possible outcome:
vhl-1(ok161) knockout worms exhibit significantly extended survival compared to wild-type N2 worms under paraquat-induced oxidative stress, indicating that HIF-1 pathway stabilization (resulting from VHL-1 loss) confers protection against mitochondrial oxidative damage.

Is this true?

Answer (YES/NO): NO